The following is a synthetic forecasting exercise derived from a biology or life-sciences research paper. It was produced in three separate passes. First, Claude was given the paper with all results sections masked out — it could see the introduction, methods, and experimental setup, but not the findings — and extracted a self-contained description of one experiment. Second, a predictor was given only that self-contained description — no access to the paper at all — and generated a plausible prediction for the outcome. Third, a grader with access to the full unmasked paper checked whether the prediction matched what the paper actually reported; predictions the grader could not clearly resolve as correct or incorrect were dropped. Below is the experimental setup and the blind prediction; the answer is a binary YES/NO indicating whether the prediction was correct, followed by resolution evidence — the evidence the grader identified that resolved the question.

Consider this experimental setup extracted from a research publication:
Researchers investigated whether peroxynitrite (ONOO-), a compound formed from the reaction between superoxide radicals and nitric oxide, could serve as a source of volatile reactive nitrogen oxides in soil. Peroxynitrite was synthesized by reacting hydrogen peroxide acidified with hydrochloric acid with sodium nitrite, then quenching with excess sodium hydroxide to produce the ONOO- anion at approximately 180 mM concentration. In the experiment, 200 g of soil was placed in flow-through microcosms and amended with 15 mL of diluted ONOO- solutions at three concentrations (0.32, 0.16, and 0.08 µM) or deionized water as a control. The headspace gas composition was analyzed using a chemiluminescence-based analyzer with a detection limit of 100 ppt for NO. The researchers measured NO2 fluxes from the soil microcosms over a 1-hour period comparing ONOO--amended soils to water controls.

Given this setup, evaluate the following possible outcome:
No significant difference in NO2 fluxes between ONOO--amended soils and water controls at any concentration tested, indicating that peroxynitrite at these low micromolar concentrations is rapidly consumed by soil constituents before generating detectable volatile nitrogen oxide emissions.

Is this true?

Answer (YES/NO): NO